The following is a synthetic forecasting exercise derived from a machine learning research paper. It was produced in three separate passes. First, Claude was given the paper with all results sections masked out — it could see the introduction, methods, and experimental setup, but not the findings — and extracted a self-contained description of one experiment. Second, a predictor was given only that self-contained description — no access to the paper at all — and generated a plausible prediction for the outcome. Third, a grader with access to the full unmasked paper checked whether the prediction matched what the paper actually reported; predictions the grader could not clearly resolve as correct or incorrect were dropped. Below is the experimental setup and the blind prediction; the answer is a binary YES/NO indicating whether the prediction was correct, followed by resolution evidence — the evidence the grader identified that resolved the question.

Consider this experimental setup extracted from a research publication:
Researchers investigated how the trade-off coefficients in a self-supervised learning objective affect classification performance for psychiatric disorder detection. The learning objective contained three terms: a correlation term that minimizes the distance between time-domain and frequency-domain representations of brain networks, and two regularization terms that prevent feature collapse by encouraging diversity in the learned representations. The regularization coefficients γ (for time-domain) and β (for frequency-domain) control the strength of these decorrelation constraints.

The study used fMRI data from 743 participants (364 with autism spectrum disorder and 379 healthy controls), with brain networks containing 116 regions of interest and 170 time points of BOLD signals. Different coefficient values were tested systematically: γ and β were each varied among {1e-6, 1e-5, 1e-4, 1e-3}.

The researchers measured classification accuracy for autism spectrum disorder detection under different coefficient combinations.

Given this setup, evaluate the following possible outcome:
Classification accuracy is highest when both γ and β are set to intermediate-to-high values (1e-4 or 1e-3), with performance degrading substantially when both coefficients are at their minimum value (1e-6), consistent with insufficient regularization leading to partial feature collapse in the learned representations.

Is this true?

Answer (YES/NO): NO